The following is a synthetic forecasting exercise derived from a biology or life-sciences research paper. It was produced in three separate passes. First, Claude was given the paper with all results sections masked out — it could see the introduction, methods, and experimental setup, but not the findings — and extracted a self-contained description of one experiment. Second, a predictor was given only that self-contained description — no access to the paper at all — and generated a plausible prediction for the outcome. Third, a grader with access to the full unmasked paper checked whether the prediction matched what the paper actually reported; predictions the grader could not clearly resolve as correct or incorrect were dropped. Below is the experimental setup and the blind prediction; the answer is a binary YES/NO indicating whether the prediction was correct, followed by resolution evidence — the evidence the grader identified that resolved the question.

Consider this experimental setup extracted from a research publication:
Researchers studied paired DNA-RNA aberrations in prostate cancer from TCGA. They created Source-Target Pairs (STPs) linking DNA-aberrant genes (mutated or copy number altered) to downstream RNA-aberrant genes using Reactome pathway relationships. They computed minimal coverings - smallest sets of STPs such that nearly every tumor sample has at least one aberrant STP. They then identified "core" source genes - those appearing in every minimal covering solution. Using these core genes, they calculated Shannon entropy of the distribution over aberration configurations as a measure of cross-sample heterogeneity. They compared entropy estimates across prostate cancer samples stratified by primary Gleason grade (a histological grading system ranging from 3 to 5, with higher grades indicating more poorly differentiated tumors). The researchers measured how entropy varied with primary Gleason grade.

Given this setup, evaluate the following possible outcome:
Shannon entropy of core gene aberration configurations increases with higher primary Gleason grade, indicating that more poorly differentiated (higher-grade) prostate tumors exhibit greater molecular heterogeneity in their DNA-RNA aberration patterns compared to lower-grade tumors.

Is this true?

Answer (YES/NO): YES